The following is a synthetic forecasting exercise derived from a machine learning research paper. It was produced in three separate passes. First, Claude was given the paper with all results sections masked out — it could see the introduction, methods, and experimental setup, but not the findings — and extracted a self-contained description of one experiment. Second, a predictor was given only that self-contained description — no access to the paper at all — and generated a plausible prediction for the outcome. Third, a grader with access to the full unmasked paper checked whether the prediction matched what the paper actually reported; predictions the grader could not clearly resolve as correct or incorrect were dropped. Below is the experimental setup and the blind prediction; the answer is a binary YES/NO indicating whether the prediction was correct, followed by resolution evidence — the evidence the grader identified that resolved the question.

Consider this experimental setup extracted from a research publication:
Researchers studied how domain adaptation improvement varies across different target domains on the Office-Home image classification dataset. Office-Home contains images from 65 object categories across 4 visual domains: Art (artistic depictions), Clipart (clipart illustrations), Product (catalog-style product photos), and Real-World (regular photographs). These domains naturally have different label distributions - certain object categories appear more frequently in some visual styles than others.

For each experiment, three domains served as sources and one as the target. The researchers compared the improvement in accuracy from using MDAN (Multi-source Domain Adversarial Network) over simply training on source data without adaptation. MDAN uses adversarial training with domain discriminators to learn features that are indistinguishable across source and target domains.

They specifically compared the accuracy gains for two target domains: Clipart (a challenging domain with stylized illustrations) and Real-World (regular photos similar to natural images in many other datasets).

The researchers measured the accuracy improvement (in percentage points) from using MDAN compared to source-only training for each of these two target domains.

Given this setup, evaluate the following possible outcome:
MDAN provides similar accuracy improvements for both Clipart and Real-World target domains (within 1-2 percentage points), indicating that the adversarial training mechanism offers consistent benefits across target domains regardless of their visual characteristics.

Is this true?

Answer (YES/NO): NO